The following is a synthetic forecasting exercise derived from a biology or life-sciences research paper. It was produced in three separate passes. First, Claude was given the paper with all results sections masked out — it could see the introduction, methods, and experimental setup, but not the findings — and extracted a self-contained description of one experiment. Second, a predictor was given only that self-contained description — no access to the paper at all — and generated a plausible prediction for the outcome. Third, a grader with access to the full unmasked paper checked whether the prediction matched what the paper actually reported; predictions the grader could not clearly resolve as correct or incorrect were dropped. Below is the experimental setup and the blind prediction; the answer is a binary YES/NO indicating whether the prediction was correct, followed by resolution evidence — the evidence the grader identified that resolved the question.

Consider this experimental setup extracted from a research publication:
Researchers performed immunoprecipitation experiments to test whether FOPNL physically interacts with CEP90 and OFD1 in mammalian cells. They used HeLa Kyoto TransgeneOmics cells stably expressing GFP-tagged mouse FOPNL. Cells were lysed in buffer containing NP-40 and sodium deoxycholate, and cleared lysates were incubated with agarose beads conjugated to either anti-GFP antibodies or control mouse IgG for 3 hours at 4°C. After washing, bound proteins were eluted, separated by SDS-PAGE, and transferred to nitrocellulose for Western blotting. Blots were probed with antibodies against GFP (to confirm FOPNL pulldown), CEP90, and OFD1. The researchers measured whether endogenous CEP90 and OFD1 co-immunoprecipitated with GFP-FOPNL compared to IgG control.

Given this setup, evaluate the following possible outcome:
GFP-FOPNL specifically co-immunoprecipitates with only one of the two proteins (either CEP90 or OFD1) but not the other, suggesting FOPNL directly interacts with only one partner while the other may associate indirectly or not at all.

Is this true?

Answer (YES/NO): NO